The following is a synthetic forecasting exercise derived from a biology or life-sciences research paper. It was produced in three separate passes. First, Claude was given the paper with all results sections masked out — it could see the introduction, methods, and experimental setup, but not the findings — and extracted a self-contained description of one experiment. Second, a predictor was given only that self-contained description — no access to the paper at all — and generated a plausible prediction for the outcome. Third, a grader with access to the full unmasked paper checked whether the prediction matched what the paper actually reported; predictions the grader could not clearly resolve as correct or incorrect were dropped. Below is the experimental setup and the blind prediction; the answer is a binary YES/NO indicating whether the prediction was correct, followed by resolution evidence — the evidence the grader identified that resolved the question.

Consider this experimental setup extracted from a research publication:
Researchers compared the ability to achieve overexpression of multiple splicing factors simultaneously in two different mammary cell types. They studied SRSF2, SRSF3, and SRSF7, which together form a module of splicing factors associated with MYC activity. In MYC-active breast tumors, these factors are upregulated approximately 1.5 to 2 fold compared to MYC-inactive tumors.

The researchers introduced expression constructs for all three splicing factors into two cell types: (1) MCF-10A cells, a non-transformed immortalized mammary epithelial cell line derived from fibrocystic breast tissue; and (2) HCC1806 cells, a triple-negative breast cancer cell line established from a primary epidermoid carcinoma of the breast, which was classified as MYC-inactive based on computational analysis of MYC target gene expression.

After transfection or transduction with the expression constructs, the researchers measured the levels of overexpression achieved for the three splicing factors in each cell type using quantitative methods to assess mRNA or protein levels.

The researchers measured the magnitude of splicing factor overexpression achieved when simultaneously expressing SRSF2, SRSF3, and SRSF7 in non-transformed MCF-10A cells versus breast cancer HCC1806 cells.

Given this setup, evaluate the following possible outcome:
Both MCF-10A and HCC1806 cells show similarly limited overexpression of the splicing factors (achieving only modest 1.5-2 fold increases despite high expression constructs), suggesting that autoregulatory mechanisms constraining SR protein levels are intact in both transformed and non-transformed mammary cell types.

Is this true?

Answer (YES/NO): NO